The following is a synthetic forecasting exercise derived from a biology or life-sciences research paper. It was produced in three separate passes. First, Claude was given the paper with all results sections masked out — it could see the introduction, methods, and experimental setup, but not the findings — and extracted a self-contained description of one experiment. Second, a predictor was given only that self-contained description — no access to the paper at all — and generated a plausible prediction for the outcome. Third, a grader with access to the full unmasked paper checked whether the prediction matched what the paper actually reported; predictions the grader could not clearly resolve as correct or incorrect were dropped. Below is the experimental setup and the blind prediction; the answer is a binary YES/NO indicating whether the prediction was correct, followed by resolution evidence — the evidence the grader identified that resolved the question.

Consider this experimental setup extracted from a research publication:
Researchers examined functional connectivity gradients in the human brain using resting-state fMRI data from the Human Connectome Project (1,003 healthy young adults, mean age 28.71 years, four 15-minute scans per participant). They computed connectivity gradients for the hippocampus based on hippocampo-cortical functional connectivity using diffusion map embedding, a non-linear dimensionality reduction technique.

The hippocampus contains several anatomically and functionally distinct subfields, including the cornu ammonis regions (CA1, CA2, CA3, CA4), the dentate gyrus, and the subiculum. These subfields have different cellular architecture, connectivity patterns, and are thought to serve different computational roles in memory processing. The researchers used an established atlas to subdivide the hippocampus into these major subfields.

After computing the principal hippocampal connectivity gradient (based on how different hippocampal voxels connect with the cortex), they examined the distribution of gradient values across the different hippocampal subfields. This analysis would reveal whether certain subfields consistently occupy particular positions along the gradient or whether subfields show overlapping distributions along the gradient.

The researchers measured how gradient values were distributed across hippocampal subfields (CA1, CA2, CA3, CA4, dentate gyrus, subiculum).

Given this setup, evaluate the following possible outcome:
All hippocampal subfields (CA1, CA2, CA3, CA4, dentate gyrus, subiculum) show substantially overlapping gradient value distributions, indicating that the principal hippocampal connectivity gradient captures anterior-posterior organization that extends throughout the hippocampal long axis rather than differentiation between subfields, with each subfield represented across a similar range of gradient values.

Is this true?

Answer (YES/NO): NO